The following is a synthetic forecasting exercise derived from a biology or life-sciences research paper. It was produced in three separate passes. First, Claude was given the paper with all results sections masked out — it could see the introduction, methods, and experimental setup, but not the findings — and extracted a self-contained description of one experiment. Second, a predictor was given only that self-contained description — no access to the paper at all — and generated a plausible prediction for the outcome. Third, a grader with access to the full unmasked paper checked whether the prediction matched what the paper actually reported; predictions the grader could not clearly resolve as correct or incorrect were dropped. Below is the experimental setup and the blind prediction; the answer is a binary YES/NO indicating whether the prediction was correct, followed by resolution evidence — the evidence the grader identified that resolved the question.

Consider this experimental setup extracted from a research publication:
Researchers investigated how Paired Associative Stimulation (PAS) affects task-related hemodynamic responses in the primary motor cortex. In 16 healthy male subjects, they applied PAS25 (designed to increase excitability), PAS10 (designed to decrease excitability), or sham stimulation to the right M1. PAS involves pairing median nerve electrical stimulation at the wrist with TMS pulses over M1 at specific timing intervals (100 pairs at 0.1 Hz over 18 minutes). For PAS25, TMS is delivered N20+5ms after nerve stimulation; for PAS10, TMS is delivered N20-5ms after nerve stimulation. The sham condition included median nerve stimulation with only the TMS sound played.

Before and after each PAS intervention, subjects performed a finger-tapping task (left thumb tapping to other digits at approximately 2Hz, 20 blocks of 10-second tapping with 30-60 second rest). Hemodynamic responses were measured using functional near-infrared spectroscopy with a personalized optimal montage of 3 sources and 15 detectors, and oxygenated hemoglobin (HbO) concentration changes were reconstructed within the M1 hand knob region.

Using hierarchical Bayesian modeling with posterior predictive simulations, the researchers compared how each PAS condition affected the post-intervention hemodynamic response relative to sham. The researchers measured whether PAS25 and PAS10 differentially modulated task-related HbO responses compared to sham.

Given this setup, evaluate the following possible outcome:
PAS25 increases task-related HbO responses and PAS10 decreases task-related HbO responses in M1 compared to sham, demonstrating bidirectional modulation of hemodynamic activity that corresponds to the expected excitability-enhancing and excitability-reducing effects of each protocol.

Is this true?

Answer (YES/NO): YES